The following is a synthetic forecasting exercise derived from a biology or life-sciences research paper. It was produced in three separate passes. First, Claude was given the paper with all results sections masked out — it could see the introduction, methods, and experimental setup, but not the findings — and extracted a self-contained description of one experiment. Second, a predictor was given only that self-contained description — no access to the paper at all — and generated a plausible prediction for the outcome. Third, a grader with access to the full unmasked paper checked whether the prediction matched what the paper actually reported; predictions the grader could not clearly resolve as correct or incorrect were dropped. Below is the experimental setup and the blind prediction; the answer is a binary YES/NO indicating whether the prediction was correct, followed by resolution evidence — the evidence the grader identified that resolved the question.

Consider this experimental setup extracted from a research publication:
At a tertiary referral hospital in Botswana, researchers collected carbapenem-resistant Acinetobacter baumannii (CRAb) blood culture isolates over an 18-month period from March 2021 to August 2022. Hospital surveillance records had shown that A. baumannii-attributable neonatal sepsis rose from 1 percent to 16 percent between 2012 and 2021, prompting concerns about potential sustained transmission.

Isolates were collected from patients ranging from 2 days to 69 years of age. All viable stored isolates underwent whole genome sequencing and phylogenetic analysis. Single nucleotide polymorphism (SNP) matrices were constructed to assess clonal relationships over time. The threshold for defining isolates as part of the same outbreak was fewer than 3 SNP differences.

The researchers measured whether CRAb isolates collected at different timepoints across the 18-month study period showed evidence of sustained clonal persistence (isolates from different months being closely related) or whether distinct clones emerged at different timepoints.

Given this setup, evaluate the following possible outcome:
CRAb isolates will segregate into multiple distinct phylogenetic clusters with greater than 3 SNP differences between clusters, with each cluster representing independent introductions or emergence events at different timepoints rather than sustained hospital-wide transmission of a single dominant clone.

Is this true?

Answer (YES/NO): NO